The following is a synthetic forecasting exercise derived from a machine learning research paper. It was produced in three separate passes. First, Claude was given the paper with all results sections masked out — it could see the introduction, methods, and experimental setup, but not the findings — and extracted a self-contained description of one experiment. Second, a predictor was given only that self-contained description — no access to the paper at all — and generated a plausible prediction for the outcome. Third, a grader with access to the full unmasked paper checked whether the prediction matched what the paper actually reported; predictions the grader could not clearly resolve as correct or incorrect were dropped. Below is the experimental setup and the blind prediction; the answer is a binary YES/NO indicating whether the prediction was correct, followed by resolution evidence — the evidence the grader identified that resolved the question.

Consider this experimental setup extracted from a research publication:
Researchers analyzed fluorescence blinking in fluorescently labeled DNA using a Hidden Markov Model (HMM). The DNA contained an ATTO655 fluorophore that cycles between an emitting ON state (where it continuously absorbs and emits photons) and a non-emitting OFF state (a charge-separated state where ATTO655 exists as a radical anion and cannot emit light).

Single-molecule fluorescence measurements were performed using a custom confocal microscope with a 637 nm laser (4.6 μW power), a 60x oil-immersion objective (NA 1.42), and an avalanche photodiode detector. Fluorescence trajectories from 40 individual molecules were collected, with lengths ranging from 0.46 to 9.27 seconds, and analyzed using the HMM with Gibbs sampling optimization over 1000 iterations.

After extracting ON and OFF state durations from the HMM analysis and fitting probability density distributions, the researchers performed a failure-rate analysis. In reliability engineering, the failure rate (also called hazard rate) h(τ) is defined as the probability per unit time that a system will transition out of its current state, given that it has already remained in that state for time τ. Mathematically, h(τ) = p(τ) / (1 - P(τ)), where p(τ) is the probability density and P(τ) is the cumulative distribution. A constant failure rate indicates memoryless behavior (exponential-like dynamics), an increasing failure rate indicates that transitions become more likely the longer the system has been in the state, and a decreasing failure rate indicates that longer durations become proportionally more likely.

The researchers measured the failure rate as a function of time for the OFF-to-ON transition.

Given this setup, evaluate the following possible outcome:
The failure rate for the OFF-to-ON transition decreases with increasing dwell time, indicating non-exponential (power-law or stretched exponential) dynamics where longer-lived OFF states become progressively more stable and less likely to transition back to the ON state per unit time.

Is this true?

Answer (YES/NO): NO